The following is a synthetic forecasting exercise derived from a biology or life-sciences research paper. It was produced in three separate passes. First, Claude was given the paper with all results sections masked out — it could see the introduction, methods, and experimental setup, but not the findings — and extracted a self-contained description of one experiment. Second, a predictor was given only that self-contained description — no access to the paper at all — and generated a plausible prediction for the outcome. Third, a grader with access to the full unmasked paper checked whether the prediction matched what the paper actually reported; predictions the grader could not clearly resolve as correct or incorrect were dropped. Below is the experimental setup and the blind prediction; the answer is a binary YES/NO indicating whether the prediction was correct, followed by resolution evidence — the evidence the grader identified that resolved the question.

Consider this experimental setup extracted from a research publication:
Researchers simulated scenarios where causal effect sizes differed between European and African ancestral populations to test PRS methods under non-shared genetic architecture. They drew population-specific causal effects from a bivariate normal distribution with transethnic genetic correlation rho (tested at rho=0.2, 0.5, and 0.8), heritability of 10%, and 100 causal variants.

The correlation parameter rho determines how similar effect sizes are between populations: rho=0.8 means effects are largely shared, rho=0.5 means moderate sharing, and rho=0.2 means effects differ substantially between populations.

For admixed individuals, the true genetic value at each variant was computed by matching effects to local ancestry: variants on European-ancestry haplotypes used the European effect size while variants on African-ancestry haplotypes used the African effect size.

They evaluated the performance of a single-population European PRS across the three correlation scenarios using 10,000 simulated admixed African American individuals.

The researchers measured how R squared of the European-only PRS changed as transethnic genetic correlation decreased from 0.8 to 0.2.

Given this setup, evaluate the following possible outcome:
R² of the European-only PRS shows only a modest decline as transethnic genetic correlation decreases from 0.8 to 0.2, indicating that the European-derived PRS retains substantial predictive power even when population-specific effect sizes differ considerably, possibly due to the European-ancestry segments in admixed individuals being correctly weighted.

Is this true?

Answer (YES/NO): YES